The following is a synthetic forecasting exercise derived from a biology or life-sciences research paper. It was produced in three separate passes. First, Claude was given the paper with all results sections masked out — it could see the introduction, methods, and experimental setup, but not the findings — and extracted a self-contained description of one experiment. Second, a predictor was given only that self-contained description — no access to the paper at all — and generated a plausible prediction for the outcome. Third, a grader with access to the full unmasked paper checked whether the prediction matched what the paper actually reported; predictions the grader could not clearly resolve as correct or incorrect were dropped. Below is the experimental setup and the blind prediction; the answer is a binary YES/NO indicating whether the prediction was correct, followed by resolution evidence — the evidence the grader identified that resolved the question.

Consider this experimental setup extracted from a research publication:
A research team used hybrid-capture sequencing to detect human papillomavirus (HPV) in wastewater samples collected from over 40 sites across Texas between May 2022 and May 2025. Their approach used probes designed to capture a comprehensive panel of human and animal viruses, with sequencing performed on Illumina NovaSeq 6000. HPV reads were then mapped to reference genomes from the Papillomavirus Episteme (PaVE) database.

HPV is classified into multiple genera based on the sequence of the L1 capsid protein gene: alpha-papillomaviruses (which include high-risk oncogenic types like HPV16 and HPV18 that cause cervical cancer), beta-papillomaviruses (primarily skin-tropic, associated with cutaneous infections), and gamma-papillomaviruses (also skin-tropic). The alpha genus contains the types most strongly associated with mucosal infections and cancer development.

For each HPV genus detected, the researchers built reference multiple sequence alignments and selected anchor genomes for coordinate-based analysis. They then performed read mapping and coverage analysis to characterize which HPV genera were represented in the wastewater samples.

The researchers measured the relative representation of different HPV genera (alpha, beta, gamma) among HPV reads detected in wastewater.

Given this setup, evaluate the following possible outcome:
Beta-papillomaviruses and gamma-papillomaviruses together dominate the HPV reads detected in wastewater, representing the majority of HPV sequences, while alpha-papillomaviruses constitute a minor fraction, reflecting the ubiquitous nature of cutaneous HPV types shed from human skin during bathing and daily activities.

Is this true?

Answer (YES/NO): YES